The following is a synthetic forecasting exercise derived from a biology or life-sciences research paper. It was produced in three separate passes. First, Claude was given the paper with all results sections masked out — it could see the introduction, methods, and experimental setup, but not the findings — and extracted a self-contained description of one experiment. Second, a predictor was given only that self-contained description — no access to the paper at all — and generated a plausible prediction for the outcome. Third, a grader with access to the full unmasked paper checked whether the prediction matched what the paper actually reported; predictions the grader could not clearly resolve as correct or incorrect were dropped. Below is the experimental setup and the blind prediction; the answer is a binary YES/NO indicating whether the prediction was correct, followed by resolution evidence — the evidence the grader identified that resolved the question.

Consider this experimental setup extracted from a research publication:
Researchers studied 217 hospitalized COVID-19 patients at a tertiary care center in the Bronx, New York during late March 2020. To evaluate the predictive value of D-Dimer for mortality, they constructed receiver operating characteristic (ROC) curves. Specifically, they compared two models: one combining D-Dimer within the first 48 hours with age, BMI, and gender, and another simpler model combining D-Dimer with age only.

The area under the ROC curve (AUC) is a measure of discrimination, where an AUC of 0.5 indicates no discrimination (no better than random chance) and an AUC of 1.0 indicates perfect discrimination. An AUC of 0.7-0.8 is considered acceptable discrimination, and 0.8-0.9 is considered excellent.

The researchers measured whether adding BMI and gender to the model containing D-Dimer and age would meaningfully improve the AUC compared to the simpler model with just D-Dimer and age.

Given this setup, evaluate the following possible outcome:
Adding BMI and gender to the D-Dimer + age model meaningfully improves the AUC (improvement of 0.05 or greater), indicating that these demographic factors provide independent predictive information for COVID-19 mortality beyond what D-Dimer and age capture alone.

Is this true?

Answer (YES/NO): NO